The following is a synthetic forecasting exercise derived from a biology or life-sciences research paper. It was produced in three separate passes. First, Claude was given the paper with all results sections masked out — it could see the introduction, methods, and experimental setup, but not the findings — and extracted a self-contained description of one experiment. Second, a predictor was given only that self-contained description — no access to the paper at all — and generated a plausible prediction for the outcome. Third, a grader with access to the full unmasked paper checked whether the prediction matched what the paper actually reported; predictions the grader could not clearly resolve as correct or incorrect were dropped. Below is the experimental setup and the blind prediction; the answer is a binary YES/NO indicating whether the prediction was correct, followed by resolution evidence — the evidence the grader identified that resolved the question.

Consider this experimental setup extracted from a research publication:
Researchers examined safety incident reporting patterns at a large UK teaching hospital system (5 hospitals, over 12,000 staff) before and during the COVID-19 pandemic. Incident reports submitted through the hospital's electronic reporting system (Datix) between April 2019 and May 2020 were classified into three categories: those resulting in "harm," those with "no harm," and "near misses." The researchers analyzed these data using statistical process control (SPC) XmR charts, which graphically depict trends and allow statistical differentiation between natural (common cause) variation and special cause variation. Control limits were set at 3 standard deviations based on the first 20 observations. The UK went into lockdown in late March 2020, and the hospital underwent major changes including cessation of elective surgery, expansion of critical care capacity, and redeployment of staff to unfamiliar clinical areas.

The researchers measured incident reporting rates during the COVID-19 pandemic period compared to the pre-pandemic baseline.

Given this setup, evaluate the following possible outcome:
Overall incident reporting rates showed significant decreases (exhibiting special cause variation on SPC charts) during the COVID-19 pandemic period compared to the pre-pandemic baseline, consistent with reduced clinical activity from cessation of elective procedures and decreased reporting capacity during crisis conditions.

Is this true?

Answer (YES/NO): YES